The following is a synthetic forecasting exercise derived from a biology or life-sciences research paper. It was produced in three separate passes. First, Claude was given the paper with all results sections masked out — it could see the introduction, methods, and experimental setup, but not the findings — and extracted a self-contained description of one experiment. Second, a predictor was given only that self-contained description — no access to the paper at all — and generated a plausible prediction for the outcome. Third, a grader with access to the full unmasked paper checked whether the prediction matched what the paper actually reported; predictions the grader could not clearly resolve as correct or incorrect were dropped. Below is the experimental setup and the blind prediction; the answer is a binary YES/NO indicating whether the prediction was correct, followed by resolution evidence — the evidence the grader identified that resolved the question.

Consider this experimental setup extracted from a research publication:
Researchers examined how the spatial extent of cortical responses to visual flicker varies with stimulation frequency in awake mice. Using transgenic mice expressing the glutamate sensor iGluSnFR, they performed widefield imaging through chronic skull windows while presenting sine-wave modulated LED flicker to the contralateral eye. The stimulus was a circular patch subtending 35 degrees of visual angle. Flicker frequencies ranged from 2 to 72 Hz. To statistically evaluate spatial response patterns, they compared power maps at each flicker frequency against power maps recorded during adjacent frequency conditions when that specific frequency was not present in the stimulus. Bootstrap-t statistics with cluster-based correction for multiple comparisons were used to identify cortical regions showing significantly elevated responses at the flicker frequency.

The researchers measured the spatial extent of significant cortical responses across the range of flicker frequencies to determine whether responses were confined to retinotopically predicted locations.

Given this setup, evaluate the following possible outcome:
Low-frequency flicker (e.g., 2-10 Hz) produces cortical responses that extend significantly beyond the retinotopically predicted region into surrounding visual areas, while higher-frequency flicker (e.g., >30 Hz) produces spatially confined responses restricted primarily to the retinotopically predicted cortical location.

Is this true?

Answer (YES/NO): NO